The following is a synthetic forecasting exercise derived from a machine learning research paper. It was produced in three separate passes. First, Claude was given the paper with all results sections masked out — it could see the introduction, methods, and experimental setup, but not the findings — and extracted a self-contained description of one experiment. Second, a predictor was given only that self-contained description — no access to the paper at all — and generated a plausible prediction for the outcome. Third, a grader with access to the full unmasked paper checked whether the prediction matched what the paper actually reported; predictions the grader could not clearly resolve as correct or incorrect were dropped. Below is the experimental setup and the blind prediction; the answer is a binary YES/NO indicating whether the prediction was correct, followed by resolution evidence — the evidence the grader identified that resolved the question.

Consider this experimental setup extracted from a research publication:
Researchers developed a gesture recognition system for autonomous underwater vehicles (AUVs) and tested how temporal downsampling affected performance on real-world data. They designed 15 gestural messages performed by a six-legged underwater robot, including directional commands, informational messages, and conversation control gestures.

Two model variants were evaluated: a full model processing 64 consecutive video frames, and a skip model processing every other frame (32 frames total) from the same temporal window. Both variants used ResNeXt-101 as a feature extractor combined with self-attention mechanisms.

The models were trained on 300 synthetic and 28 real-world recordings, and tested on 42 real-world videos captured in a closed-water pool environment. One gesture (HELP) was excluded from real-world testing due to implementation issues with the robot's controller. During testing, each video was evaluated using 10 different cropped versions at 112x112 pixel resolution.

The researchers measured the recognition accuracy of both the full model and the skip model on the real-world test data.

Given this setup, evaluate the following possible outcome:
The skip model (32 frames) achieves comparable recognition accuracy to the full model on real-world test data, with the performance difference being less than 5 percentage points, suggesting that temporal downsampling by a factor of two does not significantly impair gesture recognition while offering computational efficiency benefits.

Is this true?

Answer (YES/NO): NO